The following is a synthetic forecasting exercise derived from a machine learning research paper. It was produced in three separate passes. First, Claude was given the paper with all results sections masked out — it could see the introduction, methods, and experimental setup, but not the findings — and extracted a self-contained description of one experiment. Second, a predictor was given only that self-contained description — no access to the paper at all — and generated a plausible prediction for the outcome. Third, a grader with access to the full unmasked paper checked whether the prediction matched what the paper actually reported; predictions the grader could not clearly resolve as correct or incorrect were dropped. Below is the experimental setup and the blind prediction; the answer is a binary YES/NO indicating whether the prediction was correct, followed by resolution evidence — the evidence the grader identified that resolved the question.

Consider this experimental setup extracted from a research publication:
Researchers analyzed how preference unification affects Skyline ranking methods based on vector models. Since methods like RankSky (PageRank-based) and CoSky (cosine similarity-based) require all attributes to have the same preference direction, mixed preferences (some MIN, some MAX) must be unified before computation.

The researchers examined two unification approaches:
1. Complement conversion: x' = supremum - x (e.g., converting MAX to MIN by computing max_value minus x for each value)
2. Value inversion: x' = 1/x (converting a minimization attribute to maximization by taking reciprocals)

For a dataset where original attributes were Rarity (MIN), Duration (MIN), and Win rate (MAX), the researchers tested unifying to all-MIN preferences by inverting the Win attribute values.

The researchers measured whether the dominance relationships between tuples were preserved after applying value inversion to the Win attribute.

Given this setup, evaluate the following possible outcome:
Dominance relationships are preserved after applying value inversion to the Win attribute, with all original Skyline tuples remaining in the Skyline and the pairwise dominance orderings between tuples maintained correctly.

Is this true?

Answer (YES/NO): YES